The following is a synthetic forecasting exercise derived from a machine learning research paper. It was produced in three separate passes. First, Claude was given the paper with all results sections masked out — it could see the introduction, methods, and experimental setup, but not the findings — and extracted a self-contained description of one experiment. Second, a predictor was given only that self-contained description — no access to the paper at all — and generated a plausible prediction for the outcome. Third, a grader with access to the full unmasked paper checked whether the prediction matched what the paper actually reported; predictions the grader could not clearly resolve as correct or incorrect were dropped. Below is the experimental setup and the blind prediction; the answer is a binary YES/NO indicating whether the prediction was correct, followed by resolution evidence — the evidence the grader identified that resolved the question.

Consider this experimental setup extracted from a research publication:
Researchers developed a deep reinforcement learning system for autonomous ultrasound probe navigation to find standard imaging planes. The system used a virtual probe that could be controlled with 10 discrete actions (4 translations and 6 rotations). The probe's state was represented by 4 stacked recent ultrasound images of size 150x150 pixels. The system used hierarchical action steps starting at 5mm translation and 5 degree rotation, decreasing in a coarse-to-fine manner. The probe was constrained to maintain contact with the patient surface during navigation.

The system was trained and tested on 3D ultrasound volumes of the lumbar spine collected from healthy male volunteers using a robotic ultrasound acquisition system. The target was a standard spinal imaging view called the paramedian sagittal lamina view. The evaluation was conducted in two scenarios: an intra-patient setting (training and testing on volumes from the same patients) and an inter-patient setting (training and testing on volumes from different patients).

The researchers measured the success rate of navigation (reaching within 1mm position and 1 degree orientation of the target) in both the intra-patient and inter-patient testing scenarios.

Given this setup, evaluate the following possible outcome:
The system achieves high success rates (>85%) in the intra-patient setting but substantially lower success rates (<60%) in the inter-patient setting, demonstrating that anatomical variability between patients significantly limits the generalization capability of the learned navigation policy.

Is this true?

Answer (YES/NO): YES